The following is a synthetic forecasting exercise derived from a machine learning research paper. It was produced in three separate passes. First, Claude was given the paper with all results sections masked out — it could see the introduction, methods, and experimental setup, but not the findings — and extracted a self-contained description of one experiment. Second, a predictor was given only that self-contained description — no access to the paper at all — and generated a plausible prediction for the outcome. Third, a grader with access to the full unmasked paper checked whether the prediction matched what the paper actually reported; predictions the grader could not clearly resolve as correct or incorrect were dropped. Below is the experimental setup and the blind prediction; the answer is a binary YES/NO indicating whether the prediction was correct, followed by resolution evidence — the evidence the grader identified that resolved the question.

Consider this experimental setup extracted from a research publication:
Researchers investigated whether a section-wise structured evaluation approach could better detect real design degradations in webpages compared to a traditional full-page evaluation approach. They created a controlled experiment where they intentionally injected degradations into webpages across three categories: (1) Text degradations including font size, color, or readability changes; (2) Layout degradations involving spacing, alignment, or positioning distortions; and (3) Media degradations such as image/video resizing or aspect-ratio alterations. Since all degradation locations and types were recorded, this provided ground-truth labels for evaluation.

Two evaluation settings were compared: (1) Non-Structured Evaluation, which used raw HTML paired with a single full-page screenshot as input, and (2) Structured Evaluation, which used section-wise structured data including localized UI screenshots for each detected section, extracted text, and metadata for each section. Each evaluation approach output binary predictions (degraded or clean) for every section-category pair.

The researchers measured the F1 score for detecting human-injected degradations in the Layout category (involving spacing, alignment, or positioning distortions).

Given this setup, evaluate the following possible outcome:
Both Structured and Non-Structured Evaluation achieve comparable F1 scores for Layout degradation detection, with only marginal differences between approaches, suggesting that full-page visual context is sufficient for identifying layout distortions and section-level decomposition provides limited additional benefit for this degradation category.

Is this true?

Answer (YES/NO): NO